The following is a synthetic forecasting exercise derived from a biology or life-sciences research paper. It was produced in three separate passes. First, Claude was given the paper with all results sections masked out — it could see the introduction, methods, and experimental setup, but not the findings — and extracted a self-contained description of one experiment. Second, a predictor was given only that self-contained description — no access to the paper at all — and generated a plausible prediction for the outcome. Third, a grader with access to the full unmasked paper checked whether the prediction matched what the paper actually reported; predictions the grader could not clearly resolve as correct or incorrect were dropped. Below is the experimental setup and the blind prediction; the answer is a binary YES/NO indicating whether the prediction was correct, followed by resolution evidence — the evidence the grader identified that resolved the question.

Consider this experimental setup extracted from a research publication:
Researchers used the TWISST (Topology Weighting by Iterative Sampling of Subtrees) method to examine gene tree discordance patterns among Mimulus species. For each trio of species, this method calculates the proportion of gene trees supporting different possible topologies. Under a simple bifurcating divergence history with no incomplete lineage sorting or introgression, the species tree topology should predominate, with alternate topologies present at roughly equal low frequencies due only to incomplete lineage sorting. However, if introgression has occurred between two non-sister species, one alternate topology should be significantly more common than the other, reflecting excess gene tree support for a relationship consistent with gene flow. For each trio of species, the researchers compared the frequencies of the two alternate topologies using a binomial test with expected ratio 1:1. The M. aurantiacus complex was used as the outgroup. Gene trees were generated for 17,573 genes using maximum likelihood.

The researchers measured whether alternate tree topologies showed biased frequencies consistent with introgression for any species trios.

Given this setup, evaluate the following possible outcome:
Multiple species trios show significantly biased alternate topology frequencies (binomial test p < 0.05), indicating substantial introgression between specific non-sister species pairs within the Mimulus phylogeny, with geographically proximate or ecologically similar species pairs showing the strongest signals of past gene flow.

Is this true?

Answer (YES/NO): NO